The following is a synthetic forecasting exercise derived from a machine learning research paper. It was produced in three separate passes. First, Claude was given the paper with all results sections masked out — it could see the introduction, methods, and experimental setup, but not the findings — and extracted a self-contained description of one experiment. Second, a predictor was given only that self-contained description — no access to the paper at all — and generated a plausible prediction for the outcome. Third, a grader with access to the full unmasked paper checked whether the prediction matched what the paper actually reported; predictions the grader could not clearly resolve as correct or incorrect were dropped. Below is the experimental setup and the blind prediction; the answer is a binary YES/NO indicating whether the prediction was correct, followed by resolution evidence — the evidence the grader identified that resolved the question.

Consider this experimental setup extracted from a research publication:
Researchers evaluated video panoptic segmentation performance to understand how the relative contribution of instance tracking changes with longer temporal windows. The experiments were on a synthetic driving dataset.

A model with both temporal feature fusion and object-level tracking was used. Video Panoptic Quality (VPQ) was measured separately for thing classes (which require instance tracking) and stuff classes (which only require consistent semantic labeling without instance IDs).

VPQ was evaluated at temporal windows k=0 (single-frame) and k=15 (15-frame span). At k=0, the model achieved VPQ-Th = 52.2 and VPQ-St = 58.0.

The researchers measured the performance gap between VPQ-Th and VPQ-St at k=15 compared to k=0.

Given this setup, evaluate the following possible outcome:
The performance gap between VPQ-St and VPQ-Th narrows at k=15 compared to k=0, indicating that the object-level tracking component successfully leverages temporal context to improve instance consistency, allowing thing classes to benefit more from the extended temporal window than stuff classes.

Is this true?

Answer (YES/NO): NO